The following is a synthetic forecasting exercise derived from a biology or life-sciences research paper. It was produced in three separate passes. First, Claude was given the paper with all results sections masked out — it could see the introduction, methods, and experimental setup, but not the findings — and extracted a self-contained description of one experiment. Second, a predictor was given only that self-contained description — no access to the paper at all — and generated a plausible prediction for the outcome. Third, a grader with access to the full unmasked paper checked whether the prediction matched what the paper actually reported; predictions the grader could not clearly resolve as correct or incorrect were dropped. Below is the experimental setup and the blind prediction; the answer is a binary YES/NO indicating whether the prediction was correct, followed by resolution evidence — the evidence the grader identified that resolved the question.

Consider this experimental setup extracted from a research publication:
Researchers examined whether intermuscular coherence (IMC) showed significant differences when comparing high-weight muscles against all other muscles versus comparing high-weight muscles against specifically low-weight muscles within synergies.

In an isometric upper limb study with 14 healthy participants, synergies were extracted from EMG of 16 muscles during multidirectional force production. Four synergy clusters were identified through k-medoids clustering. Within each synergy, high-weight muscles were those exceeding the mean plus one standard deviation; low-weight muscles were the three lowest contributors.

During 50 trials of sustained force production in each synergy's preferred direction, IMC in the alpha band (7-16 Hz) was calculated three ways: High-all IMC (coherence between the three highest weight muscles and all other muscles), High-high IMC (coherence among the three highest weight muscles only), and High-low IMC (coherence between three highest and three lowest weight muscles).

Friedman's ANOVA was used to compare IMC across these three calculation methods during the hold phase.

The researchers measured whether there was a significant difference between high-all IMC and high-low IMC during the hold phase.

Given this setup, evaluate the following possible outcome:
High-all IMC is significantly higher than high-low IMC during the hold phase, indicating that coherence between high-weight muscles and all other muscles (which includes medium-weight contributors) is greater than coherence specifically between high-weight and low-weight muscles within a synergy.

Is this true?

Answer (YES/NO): NO